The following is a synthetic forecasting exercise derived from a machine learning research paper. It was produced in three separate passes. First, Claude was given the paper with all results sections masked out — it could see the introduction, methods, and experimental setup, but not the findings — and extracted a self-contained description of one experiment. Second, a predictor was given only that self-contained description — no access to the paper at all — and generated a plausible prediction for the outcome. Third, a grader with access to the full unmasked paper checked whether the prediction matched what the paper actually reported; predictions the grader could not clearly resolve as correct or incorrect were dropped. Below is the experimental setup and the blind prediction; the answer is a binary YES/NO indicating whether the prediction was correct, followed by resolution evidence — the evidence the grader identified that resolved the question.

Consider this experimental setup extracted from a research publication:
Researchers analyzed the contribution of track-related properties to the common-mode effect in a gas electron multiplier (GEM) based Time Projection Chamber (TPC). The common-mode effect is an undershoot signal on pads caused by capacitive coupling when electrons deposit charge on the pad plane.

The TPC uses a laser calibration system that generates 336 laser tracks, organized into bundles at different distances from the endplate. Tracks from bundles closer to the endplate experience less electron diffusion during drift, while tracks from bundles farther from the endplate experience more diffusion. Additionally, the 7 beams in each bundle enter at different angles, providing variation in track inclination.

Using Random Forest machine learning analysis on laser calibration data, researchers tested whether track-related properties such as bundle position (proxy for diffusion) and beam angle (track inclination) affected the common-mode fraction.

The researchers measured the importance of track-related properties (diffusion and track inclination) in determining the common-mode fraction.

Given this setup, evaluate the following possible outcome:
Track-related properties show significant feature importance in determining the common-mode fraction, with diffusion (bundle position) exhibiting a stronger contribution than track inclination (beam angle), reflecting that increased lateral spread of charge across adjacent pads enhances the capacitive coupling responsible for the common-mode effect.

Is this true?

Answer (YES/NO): NO